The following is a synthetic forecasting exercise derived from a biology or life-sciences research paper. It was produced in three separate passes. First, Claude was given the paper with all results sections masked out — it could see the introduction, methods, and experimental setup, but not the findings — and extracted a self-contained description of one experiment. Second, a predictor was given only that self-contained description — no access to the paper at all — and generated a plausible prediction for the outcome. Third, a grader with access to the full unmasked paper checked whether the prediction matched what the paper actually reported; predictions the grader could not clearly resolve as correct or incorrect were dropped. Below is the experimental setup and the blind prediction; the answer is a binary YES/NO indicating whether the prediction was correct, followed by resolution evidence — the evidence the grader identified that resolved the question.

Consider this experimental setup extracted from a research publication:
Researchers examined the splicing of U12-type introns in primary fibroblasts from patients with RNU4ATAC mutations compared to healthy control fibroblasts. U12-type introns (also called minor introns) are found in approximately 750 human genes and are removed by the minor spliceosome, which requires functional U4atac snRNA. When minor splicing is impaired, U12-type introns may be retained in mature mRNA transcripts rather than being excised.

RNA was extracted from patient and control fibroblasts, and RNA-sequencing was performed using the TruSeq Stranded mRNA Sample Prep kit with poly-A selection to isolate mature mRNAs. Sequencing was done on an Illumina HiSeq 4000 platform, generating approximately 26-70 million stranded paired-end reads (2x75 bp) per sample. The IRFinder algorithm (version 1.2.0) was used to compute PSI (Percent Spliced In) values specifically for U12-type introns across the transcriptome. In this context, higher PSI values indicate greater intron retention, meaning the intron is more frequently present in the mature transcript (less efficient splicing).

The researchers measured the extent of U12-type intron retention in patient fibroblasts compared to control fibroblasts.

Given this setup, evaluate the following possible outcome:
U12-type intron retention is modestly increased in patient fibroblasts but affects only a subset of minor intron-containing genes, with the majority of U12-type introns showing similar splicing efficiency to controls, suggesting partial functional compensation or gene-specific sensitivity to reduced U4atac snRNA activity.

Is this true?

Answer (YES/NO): YES